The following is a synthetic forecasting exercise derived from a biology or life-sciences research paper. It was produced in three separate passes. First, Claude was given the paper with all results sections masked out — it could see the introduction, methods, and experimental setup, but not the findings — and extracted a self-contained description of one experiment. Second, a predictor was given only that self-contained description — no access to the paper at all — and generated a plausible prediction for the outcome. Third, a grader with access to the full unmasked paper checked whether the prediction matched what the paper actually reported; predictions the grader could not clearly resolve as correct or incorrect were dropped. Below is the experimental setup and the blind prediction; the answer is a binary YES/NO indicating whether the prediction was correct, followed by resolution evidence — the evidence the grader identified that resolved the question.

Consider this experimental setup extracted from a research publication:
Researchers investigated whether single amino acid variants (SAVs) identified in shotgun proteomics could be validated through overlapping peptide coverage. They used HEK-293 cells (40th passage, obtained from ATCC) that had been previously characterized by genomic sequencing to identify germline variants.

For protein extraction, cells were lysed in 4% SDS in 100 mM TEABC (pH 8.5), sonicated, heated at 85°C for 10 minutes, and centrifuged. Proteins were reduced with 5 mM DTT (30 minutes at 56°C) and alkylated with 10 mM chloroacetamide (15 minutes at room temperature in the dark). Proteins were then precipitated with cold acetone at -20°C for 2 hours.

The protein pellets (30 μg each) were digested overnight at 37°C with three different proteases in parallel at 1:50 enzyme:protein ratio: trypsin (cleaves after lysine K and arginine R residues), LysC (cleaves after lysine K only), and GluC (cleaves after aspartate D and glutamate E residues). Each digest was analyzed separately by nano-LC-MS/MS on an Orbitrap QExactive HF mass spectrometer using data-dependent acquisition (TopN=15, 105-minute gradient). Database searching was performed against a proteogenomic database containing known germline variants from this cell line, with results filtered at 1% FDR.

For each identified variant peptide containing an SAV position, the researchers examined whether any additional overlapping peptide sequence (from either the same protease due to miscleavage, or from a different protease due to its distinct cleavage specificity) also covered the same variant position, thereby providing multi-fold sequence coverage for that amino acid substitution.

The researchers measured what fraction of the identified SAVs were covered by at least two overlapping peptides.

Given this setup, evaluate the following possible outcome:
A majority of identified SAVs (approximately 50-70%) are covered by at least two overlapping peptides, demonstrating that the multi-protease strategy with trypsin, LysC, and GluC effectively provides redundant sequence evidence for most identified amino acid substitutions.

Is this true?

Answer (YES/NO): NO